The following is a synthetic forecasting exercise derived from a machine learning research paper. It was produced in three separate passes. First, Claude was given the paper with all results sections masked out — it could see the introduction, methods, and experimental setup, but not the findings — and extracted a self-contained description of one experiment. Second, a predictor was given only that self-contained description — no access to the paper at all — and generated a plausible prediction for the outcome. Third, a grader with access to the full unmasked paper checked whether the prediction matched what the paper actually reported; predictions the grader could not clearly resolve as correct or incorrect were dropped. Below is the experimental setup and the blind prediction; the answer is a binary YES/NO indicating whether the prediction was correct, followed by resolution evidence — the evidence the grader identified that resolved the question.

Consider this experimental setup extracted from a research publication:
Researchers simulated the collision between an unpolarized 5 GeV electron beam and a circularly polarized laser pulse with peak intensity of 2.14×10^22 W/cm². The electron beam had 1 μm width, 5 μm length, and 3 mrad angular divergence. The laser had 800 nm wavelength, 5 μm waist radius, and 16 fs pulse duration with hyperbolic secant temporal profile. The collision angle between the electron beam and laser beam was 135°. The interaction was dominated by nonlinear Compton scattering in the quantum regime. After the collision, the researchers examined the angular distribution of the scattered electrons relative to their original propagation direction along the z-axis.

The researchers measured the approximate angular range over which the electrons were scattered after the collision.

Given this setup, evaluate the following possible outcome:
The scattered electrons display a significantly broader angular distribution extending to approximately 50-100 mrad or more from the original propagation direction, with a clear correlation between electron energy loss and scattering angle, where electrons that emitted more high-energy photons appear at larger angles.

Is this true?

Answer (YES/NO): NO